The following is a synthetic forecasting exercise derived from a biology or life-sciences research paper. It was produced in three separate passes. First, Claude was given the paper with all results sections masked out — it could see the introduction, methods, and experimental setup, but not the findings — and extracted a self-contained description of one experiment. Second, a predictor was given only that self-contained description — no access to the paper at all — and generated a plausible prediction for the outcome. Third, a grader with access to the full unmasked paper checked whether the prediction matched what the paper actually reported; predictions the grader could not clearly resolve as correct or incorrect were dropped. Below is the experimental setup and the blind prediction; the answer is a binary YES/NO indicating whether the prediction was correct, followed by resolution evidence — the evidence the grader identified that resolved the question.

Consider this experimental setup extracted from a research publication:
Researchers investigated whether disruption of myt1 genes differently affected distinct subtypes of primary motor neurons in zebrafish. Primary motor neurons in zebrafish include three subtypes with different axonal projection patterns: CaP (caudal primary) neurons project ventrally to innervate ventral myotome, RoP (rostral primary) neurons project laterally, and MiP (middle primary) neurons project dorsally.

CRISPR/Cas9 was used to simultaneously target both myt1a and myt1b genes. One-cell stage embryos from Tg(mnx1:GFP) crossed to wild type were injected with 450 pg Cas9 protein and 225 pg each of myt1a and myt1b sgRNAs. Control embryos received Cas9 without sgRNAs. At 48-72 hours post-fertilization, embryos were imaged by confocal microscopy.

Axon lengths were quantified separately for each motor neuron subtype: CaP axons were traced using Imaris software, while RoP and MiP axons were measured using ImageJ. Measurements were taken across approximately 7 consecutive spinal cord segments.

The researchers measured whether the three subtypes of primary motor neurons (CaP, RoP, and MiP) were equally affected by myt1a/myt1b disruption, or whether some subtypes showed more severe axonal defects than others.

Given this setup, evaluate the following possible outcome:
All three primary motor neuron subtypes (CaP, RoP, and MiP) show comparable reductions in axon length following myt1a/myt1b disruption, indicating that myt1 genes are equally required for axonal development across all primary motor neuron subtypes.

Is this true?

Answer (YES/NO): NO